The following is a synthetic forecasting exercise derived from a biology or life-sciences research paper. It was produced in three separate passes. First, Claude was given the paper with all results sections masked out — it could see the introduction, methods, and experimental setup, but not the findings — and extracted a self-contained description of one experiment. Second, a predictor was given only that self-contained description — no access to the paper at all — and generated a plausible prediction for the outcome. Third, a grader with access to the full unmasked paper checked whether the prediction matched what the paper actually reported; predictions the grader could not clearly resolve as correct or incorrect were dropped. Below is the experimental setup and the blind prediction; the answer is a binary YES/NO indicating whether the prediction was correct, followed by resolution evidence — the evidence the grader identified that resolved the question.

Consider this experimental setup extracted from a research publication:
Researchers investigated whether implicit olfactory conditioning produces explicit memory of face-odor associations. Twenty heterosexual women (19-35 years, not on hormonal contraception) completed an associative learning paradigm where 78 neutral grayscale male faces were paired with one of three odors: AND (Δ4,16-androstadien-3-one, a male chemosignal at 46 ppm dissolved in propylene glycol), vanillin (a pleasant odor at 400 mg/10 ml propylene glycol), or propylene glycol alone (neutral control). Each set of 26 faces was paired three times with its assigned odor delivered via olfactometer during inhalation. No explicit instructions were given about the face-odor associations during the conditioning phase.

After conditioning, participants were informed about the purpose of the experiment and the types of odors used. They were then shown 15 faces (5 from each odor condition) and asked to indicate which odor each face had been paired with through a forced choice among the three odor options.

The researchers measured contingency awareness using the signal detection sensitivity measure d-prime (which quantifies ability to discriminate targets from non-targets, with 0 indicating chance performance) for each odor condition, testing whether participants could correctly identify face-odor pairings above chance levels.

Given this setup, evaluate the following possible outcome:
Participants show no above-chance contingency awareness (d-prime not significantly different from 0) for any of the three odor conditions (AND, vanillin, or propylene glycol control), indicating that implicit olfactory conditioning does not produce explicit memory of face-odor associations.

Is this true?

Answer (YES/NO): YES